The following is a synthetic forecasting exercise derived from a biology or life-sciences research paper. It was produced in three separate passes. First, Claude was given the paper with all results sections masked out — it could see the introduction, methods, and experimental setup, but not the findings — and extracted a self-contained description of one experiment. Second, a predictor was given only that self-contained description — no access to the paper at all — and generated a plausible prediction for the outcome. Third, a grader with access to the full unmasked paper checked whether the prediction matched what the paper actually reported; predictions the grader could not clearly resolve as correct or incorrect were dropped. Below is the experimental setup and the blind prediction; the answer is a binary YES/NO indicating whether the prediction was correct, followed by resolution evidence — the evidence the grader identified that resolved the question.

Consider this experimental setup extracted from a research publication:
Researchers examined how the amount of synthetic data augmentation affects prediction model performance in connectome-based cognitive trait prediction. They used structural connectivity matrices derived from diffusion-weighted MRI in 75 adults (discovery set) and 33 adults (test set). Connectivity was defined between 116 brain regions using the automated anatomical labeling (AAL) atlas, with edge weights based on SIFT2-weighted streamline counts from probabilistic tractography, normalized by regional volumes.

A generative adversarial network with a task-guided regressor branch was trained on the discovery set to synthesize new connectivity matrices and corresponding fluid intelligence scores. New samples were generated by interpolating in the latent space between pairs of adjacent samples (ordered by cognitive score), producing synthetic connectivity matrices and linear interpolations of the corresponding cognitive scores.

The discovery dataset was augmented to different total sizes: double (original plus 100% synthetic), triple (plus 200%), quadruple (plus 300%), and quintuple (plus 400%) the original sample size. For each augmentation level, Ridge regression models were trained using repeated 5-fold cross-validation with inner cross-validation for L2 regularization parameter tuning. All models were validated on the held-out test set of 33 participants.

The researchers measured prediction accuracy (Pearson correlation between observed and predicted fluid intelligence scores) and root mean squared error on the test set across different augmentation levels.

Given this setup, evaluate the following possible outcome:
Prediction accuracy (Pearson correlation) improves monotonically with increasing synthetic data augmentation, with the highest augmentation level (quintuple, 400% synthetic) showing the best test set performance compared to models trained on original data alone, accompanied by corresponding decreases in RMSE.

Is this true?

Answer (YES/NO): NO